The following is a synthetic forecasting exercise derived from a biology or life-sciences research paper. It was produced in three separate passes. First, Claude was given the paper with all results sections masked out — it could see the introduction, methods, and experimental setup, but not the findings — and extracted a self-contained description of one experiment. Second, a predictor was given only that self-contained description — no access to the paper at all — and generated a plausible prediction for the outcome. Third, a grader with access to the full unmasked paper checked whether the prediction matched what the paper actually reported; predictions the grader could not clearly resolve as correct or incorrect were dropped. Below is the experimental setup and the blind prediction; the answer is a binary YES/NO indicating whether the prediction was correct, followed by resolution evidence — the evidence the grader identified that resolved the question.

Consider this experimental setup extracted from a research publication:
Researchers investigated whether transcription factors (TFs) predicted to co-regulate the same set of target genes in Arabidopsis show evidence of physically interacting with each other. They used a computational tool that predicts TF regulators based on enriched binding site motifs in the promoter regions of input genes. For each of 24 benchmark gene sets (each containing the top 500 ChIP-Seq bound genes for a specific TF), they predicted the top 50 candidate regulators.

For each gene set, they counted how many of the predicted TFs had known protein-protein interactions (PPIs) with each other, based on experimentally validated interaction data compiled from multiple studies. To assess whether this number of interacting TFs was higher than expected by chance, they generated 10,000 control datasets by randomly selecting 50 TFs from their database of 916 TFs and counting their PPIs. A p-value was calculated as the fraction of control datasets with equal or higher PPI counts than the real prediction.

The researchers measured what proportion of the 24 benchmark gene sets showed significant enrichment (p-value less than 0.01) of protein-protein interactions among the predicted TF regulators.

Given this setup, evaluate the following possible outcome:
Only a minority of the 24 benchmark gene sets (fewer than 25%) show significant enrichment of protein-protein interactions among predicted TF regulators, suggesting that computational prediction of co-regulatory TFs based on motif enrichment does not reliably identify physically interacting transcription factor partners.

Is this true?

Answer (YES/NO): NO